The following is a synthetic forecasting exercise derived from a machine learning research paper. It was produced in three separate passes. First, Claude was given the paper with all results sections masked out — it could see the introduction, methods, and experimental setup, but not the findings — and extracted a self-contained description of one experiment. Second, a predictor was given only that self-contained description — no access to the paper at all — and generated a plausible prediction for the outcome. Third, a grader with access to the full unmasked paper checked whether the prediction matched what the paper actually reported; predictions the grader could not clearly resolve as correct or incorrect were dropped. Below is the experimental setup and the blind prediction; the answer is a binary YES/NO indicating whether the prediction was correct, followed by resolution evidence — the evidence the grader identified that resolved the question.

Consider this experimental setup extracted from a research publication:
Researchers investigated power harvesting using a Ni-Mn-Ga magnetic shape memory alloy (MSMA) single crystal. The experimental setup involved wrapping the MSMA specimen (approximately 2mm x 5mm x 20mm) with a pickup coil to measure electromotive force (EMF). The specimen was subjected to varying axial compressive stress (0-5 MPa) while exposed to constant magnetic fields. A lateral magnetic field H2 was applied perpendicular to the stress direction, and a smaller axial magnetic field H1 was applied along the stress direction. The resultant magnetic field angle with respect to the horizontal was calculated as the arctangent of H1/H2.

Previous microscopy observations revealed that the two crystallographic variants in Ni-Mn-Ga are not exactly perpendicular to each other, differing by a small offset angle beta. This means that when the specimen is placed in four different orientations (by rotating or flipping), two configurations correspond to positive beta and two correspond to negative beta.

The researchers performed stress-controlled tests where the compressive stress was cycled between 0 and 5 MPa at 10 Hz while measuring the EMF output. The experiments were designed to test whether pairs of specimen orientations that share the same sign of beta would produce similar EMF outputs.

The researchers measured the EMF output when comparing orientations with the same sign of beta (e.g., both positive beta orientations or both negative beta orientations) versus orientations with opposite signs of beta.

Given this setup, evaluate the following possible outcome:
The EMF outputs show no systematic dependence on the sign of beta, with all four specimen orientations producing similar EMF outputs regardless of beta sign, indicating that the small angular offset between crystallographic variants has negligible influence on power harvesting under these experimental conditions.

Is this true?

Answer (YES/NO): NO